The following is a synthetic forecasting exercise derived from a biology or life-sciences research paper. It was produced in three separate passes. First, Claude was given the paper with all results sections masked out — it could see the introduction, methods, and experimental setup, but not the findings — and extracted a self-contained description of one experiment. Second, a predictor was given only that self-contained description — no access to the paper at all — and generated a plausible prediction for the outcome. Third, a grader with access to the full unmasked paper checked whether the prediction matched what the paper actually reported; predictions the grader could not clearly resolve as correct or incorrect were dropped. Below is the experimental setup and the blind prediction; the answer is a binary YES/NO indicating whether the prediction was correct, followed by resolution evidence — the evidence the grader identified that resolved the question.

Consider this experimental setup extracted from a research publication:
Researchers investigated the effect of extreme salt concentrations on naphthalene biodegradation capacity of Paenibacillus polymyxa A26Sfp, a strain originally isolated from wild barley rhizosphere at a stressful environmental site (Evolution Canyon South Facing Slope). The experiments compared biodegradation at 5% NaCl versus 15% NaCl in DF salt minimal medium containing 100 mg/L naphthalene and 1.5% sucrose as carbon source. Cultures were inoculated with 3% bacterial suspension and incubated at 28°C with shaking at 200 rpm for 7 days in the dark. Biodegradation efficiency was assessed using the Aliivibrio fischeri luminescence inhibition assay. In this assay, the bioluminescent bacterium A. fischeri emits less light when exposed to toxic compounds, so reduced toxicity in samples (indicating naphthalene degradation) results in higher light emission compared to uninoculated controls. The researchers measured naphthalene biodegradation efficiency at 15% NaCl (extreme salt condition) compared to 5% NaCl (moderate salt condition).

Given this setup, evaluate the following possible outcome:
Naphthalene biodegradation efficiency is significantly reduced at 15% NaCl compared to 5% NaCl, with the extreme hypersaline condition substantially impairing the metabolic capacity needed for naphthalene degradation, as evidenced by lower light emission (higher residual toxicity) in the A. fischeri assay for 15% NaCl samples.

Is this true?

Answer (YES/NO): NO